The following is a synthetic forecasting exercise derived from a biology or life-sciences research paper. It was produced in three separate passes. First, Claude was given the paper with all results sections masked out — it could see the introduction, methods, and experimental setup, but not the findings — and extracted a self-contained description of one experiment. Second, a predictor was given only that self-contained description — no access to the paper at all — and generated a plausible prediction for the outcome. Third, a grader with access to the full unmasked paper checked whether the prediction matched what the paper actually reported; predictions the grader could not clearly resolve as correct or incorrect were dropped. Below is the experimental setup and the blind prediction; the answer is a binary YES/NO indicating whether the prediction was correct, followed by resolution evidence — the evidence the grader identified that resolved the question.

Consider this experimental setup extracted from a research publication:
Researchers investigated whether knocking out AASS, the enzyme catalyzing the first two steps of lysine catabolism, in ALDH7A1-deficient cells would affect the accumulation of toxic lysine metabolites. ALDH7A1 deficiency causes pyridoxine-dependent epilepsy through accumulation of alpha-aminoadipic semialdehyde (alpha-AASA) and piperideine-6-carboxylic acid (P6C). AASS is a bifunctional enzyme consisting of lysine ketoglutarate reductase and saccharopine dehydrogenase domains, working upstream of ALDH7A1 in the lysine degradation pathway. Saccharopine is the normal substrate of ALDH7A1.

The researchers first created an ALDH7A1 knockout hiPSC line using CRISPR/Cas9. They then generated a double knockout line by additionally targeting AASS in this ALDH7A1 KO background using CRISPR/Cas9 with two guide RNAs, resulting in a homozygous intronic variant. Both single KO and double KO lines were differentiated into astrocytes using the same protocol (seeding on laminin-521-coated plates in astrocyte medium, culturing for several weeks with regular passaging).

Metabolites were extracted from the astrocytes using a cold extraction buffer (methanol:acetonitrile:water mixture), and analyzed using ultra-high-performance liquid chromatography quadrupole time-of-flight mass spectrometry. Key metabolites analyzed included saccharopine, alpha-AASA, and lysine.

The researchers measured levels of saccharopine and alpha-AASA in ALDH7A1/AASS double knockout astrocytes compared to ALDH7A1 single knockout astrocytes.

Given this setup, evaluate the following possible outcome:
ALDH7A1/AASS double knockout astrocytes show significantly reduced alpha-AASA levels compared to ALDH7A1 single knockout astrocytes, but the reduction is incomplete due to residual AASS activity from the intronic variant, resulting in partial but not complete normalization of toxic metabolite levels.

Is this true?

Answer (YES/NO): YES